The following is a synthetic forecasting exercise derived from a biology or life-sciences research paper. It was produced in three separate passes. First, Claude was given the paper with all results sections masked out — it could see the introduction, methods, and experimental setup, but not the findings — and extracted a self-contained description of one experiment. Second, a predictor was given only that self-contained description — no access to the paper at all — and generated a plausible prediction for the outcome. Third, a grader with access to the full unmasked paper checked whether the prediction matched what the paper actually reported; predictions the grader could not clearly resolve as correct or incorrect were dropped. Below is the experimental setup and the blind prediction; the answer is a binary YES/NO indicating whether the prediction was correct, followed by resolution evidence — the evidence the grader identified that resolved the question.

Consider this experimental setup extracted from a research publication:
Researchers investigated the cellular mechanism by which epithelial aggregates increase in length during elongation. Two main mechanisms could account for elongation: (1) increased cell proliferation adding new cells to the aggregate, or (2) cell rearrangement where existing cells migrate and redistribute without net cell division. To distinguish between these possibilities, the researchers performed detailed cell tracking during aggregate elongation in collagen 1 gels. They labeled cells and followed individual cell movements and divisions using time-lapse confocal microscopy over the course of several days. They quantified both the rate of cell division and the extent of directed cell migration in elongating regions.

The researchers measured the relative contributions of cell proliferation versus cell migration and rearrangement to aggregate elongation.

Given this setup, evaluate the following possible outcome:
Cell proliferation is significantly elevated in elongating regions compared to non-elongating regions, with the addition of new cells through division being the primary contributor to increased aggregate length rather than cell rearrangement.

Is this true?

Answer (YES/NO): YES